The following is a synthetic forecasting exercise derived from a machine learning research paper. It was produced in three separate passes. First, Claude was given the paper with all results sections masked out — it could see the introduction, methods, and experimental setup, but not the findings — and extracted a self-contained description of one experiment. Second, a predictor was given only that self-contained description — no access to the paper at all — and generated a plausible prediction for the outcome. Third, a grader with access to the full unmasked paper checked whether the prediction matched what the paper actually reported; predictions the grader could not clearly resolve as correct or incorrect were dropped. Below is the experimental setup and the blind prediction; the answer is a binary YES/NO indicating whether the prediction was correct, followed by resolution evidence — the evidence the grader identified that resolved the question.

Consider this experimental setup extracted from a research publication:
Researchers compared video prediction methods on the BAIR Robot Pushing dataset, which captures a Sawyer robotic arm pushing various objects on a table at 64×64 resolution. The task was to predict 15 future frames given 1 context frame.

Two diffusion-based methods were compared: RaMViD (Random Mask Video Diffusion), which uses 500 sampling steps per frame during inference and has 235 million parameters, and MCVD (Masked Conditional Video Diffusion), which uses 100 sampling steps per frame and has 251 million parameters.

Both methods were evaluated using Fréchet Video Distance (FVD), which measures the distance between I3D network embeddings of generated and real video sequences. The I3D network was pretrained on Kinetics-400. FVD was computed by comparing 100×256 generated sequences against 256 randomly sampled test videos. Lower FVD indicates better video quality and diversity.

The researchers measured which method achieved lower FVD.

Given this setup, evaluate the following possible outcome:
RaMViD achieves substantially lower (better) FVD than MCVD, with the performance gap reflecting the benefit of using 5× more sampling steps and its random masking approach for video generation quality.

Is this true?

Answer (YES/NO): NO